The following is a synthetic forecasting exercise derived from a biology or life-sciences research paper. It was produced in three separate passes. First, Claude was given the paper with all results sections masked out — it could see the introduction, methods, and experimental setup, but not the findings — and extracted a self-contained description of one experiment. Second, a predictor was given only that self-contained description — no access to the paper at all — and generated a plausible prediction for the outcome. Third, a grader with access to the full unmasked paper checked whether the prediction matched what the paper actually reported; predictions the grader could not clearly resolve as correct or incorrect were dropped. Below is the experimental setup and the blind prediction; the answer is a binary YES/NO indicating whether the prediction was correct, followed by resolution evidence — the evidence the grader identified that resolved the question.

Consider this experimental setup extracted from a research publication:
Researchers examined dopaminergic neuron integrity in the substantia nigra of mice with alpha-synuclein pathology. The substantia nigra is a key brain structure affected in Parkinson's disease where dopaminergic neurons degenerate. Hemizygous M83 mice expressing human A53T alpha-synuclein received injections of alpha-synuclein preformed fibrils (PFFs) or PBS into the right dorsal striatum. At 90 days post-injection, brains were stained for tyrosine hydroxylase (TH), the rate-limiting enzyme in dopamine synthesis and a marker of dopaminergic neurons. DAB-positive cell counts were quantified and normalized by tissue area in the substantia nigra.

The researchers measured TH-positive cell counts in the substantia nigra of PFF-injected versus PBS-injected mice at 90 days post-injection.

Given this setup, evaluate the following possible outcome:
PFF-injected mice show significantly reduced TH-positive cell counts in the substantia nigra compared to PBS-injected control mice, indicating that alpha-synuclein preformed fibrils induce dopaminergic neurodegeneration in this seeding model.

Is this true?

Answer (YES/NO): NO